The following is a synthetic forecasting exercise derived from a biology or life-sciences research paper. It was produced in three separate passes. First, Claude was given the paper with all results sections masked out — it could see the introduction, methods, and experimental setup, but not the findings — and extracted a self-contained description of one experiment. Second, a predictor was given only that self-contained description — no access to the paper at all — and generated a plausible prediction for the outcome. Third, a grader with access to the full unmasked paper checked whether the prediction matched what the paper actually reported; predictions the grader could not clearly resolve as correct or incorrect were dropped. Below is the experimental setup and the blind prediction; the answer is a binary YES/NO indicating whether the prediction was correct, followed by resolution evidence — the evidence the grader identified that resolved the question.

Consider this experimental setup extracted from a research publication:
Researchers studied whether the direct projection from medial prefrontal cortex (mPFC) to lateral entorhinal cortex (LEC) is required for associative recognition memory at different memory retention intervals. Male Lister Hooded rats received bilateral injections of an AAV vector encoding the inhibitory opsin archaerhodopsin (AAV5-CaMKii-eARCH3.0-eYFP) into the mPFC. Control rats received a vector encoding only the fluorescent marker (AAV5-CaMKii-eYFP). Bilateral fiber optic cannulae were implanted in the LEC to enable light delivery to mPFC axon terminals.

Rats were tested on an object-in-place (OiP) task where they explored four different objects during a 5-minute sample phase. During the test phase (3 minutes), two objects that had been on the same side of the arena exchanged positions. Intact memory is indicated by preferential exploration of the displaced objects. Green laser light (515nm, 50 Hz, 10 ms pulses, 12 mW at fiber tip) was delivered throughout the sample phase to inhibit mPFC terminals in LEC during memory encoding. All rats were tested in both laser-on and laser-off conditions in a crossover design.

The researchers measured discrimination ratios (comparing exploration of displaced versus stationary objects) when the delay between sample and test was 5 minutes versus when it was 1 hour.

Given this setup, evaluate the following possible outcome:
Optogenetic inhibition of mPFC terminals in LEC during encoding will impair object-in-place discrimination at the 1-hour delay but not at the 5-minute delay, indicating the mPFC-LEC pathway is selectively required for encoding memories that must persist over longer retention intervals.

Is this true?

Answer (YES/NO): YES